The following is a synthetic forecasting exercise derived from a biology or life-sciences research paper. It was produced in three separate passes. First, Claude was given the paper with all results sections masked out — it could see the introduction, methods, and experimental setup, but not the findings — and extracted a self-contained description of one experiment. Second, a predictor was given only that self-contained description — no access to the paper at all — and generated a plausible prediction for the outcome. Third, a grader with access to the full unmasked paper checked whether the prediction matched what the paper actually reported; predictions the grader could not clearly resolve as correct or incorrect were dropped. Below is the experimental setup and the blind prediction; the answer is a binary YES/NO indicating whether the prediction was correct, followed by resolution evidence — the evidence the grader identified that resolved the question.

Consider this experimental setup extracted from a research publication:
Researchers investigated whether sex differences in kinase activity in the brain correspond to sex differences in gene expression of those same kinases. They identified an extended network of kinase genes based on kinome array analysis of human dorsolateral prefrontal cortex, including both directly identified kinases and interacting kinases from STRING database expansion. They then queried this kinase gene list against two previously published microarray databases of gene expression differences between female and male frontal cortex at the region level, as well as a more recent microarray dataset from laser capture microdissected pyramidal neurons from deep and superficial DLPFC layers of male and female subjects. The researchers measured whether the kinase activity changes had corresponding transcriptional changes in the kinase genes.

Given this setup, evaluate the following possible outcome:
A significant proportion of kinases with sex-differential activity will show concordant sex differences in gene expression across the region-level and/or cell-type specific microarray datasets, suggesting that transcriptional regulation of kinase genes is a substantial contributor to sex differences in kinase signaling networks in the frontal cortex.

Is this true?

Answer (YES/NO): NO